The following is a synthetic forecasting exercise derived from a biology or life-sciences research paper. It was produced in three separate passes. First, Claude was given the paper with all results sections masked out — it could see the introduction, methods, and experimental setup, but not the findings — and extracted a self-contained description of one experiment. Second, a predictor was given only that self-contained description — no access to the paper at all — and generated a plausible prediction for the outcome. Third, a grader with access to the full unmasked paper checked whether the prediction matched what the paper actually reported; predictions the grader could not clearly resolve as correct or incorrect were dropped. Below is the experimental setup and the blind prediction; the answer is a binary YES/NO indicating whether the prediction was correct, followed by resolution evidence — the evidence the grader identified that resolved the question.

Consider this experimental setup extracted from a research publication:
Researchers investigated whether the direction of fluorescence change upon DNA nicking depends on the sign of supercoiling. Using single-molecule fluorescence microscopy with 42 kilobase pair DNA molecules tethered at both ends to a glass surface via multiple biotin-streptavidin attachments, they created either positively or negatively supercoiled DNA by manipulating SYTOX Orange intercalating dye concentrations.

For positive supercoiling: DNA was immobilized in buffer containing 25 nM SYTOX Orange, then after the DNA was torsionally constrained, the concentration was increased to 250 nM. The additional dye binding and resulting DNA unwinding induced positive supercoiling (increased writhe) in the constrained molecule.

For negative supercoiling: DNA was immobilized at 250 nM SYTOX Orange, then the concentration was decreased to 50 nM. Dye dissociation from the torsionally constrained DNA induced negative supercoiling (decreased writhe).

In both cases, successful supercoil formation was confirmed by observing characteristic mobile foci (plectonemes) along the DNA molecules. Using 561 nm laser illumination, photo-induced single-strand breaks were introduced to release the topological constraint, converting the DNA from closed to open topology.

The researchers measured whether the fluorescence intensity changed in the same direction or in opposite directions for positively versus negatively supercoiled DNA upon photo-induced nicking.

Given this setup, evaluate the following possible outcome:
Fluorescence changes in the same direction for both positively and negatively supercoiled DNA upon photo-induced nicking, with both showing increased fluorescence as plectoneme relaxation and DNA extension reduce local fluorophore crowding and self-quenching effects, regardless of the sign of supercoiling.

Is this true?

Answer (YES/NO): NO